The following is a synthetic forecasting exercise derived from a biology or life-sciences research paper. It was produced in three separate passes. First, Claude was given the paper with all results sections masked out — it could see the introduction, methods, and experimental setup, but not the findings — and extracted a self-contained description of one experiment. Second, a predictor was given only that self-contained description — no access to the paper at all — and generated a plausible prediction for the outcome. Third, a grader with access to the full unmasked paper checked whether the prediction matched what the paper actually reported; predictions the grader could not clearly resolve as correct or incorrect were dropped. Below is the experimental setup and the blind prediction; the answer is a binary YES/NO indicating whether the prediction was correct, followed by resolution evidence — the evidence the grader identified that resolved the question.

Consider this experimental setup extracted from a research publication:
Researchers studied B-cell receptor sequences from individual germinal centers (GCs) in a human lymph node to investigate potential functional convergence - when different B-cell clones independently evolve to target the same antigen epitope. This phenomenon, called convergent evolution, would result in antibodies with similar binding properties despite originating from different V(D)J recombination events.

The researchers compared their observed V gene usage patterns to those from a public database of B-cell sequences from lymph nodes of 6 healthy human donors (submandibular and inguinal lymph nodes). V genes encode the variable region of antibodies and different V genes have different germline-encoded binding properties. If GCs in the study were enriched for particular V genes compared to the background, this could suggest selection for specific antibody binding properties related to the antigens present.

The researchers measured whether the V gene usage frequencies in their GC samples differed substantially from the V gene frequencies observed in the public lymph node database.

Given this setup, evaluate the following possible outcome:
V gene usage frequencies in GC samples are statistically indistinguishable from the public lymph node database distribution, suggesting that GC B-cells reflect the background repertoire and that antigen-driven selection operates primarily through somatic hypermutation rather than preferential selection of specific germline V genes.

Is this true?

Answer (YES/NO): NO